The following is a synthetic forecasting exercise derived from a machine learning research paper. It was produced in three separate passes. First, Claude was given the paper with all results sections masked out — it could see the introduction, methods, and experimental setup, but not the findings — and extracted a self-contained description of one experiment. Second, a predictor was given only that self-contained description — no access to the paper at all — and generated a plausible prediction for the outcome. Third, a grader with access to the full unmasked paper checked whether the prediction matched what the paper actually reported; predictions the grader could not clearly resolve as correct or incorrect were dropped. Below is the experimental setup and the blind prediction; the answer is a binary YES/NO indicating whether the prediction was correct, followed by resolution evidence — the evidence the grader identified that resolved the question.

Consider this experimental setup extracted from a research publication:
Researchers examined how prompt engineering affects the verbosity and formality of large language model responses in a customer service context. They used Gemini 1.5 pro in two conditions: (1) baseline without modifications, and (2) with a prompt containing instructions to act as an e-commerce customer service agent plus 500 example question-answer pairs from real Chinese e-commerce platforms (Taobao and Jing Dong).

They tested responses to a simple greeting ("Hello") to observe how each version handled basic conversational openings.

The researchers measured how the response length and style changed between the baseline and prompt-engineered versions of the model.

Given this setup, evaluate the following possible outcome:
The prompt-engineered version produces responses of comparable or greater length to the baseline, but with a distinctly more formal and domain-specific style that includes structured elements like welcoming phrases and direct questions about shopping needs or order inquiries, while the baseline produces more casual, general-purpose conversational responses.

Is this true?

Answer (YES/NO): NO